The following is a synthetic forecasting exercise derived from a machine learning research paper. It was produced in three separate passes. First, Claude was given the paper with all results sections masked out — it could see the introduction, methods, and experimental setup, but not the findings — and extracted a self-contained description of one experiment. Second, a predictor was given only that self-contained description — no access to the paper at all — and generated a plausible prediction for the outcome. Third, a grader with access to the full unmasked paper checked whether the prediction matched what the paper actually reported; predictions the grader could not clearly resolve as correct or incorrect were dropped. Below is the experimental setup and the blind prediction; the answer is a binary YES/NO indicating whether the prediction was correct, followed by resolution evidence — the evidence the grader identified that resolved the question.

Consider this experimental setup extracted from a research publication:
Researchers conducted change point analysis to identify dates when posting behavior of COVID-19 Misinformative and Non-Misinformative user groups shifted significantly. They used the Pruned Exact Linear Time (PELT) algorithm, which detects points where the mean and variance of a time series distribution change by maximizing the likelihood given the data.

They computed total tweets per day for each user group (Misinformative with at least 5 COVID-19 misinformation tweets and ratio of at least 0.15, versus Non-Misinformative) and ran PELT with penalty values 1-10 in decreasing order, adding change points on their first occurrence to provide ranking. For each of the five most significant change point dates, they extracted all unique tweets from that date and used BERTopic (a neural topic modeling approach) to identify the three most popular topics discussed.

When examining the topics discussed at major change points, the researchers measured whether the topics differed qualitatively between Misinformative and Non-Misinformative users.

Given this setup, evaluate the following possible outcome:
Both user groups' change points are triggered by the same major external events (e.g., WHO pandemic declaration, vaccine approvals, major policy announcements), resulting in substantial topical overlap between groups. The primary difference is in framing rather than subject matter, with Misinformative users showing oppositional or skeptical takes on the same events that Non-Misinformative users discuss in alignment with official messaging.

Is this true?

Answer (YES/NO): NO